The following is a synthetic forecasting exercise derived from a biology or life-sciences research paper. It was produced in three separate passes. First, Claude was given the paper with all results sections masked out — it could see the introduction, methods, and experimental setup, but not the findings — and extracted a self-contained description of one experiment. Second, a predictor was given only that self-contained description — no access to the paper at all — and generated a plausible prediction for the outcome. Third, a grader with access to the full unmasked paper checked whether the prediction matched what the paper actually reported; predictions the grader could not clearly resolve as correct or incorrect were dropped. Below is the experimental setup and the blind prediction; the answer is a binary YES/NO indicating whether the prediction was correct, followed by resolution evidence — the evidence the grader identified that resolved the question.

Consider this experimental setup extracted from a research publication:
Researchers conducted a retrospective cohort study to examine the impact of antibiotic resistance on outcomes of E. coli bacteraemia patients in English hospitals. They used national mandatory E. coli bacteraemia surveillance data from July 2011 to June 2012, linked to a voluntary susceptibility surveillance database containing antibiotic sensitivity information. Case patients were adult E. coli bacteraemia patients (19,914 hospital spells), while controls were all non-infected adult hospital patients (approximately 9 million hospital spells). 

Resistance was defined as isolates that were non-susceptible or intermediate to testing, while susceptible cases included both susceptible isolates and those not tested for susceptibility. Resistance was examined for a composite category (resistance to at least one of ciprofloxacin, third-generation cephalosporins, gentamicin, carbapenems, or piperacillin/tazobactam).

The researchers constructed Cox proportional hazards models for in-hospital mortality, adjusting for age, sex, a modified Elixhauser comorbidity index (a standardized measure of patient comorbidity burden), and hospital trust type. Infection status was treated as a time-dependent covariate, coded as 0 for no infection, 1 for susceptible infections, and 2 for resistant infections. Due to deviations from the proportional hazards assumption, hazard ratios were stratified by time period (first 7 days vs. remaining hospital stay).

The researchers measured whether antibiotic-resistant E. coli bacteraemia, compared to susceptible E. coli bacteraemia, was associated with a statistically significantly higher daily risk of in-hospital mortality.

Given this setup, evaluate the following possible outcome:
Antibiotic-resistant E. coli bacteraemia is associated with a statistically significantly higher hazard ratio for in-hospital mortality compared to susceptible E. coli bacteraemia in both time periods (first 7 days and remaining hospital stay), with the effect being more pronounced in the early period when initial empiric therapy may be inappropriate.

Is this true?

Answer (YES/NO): NO